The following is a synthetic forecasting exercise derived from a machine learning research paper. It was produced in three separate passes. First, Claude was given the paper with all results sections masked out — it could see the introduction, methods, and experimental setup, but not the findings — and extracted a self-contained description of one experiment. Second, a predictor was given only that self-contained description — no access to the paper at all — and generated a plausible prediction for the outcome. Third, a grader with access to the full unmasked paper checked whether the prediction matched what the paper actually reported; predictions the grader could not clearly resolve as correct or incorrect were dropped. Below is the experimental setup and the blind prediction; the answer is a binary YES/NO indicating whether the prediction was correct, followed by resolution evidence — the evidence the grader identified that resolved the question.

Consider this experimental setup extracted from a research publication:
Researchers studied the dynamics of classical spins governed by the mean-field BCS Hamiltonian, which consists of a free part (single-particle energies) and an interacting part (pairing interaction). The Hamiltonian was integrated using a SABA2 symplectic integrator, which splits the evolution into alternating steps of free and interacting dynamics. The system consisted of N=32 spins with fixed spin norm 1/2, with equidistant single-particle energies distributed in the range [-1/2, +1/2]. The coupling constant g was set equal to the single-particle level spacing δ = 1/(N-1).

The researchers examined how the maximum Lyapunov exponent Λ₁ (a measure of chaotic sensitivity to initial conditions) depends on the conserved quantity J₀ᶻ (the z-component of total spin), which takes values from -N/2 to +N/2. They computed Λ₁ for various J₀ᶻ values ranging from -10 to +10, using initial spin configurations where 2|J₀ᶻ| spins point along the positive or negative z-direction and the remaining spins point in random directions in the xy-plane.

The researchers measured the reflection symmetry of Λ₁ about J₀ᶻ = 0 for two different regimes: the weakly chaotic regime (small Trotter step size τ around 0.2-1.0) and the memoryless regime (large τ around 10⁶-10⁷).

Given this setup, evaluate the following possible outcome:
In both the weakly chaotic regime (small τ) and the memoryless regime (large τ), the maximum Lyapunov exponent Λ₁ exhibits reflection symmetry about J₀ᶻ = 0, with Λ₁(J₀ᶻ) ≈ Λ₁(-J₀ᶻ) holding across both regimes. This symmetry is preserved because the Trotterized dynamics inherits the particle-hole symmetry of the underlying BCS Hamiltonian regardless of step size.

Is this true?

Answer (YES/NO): NO